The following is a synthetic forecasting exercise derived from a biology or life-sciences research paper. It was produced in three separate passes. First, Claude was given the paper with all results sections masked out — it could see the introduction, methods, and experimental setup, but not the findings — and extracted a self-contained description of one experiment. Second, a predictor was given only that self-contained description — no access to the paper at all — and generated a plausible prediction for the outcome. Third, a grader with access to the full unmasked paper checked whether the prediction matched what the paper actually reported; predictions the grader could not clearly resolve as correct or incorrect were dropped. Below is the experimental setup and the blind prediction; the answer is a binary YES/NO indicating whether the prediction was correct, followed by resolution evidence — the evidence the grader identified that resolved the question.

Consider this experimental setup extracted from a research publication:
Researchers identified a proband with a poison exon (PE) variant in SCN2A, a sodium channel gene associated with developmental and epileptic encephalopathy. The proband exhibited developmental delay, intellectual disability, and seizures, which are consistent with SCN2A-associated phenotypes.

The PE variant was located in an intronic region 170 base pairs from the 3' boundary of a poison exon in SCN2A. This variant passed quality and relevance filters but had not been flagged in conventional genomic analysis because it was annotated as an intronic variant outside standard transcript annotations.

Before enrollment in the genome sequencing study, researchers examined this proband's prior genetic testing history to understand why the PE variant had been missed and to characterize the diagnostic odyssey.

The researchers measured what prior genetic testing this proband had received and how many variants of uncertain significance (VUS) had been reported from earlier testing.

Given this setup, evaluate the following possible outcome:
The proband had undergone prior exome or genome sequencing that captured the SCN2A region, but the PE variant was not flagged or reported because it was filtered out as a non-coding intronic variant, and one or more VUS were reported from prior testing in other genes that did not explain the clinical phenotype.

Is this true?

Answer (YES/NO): YES